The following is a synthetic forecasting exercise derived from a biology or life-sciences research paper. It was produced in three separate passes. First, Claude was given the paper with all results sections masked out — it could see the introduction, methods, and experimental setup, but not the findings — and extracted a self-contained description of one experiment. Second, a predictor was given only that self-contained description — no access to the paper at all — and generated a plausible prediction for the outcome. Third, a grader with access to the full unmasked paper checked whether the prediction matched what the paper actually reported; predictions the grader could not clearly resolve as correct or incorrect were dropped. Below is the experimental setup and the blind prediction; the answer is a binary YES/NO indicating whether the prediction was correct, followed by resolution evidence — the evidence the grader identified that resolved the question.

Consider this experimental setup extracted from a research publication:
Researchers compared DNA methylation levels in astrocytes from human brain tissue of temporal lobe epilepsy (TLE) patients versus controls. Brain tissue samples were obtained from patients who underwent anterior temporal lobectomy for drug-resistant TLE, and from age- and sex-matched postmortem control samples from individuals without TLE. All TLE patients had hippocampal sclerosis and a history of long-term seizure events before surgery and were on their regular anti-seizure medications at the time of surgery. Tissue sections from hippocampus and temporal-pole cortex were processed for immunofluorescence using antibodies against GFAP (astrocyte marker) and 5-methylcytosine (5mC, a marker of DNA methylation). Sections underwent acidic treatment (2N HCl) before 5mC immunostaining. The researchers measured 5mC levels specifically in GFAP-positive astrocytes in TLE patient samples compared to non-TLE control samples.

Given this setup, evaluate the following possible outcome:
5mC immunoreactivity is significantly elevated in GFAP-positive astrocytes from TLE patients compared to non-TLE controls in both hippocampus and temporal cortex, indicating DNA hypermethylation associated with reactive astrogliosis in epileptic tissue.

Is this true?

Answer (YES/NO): NO